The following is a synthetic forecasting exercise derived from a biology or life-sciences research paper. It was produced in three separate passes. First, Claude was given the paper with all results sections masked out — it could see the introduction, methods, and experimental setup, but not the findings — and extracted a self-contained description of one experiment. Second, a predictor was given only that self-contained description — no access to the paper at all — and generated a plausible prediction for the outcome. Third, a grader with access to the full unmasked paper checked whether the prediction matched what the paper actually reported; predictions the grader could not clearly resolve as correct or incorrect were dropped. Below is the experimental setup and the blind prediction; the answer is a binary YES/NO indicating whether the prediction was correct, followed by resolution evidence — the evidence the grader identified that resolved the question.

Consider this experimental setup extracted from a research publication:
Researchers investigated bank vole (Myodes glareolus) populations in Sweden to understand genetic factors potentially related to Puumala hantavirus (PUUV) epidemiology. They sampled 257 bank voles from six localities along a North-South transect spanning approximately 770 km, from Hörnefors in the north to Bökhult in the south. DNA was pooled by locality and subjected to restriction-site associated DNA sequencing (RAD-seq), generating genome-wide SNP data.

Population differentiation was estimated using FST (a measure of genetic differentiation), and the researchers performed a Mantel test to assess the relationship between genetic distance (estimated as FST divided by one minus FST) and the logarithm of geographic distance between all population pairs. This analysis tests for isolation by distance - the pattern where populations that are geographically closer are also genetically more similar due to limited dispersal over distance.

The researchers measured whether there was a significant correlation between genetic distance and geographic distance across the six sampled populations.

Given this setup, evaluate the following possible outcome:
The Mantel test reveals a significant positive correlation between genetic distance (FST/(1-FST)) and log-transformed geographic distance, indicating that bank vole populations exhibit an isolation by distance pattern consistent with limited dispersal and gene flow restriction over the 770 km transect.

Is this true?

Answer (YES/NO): YES